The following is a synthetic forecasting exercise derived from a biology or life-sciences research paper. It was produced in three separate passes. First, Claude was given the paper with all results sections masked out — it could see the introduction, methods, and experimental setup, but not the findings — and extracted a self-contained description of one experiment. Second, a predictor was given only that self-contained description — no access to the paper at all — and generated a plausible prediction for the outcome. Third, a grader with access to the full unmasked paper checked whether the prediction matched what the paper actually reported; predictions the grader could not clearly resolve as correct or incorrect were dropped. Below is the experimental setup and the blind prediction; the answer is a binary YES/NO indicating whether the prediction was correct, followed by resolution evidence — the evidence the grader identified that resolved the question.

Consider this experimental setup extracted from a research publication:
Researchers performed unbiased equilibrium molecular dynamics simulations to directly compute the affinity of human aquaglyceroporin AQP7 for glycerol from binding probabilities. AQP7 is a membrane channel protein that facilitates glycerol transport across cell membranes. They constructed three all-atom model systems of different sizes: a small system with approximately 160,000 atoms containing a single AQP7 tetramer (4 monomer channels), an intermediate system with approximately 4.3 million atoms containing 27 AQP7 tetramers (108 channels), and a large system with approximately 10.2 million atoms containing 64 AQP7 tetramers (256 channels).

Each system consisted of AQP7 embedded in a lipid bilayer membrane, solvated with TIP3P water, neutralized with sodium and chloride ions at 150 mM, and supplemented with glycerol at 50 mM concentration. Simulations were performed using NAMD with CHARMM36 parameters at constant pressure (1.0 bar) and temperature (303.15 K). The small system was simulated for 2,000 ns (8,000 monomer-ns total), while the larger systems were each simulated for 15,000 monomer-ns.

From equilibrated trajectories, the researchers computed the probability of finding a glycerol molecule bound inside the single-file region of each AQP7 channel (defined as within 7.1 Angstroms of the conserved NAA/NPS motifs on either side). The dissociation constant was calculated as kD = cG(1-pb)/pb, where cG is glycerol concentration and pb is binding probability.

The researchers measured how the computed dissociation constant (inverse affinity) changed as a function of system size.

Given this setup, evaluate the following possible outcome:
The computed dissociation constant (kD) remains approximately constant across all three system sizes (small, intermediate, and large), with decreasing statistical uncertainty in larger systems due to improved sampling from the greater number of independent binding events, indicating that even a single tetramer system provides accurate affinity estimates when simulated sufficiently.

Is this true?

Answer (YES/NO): NO